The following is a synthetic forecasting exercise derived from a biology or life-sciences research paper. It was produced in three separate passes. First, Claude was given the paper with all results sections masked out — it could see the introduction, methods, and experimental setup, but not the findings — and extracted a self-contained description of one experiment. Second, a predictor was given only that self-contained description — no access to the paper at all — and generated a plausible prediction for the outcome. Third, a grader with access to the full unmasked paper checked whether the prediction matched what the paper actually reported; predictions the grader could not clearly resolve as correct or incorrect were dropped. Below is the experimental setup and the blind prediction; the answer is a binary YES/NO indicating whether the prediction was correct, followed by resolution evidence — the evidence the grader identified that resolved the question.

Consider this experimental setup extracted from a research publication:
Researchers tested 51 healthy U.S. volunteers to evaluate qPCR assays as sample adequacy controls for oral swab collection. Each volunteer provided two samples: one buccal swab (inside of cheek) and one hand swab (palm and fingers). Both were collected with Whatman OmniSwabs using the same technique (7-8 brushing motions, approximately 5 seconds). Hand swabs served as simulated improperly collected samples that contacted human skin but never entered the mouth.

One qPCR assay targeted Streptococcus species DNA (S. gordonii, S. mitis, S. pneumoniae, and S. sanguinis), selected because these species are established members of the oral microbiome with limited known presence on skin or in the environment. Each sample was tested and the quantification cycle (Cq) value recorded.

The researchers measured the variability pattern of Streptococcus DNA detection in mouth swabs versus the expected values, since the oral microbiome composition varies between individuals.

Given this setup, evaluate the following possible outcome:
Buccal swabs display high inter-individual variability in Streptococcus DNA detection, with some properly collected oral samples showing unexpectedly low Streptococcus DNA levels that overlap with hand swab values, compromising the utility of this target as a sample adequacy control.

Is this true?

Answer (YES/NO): YES